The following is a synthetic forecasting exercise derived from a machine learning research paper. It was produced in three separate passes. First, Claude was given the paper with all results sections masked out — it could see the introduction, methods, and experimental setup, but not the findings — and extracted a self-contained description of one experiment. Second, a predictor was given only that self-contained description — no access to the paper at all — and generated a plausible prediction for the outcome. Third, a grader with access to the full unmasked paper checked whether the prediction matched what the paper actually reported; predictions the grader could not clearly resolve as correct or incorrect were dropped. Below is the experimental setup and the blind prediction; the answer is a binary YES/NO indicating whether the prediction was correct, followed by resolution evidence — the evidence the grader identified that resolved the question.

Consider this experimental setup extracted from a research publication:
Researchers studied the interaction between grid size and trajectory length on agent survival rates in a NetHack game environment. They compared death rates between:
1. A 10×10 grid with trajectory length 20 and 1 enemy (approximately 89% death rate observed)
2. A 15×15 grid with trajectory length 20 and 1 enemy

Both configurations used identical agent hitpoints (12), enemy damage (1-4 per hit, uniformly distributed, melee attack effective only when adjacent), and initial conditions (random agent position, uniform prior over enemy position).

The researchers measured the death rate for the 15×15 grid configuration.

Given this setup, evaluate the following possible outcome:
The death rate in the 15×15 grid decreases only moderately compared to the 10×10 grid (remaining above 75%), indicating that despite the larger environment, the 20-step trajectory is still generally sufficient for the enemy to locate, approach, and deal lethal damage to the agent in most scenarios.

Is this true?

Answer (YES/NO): YES